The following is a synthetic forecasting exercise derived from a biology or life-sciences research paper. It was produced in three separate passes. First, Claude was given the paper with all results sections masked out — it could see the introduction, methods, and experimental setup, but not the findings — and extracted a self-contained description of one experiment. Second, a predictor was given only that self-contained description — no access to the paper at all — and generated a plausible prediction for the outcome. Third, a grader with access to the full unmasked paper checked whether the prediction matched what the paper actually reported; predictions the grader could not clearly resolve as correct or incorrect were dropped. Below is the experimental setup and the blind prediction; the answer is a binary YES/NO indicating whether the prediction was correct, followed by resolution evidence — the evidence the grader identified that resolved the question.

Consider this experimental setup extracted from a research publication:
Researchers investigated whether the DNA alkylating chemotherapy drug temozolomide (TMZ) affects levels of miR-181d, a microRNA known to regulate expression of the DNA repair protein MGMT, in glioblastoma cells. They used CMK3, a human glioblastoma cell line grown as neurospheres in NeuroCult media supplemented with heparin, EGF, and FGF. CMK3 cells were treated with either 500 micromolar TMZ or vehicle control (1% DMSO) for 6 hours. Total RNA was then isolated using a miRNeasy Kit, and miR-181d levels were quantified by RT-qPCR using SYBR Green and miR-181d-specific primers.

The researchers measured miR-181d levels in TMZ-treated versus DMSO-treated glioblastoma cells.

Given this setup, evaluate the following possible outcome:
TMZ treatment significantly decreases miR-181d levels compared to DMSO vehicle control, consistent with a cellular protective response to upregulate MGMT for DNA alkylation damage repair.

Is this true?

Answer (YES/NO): YES